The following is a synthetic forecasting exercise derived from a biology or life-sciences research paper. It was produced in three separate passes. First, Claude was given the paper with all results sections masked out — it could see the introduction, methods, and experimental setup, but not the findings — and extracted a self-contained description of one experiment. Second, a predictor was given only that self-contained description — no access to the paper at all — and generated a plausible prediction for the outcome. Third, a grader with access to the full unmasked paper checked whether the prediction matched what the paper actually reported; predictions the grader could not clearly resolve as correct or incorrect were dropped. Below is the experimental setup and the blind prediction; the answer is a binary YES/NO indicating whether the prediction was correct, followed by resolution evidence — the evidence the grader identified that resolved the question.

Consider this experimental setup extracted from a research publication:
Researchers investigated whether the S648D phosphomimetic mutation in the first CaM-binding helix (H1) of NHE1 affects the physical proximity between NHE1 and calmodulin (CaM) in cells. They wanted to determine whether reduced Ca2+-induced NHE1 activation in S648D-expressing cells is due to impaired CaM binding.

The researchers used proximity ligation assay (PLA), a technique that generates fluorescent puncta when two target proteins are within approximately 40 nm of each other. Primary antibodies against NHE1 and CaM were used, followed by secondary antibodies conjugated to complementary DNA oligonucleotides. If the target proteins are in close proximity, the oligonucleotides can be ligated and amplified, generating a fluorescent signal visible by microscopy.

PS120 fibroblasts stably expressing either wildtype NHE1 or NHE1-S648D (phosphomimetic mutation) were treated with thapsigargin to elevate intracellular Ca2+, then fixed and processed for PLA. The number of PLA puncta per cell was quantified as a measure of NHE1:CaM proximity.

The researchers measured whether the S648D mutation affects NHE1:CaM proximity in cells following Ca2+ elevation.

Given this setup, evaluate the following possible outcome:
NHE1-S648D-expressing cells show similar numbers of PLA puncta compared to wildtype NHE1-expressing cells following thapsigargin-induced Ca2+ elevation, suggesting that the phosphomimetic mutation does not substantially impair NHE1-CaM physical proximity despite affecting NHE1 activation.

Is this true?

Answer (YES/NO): YES